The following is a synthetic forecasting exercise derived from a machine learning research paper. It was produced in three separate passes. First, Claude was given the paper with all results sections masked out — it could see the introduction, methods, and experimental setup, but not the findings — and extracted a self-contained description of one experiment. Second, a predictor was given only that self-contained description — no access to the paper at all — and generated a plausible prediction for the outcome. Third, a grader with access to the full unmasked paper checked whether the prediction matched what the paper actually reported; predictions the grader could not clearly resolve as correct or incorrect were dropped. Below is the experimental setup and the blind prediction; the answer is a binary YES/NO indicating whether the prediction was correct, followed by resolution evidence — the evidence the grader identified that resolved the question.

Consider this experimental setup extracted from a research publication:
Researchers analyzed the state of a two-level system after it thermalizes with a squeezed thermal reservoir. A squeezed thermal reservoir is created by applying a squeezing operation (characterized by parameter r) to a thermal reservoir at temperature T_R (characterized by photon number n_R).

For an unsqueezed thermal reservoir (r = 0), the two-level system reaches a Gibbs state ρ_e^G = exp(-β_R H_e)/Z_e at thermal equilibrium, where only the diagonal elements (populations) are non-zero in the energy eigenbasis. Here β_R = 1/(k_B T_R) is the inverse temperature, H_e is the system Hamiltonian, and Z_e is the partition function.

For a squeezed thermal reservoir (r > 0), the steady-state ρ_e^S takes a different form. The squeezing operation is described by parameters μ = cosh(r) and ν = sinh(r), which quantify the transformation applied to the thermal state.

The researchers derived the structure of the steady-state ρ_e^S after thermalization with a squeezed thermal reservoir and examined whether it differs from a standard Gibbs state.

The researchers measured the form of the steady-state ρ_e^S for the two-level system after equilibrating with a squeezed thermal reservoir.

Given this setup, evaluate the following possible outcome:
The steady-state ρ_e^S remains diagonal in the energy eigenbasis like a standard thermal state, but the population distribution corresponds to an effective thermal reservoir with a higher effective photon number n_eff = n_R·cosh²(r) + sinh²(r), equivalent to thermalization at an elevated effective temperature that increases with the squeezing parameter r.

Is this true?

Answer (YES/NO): NO